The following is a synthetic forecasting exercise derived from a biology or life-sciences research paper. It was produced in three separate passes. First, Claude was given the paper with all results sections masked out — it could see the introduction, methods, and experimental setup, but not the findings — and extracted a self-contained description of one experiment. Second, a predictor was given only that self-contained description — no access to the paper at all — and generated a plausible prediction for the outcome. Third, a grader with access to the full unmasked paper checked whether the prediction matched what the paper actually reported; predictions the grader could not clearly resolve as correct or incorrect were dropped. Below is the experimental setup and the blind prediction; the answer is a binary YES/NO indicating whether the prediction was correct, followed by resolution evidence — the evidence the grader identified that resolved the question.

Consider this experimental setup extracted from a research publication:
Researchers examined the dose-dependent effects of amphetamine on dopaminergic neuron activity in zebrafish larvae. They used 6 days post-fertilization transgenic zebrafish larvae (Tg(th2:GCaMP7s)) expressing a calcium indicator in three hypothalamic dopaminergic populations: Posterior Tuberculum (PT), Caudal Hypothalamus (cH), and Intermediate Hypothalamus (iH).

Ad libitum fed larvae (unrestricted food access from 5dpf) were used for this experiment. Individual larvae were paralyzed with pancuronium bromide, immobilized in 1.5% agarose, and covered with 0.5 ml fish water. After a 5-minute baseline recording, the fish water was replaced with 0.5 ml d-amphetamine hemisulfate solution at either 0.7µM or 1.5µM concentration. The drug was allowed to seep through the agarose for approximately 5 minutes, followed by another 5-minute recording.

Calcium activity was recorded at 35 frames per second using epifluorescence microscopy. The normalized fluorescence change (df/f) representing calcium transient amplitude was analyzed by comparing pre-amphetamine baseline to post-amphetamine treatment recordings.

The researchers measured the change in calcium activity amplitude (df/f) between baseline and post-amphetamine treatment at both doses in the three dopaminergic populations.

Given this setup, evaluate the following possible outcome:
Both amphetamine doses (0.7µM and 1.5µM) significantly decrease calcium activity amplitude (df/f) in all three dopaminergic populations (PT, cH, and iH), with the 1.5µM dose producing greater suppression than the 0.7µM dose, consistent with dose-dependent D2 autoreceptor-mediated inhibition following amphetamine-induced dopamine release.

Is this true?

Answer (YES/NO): NO